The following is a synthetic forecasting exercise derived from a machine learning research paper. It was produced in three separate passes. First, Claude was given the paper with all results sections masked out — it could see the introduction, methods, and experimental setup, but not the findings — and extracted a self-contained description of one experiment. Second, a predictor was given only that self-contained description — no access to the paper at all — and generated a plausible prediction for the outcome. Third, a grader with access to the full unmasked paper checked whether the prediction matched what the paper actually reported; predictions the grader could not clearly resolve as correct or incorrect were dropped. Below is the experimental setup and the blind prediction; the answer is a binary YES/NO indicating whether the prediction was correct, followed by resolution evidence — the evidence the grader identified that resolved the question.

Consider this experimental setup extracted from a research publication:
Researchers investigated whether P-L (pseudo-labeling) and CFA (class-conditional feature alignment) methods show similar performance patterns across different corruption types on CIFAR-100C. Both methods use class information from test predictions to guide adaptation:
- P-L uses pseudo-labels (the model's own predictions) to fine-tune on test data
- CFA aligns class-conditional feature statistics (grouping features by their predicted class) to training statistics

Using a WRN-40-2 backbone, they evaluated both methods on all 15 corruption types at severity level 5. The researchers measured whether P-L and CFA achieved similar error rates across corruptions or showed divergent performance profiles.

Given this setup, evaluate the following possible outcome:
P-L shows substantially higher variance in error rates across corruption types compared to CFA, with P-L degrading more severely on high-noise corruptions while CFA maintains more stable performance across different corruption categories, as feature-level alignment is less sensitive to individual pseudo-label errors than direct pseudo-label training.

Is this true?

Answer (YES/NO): NO